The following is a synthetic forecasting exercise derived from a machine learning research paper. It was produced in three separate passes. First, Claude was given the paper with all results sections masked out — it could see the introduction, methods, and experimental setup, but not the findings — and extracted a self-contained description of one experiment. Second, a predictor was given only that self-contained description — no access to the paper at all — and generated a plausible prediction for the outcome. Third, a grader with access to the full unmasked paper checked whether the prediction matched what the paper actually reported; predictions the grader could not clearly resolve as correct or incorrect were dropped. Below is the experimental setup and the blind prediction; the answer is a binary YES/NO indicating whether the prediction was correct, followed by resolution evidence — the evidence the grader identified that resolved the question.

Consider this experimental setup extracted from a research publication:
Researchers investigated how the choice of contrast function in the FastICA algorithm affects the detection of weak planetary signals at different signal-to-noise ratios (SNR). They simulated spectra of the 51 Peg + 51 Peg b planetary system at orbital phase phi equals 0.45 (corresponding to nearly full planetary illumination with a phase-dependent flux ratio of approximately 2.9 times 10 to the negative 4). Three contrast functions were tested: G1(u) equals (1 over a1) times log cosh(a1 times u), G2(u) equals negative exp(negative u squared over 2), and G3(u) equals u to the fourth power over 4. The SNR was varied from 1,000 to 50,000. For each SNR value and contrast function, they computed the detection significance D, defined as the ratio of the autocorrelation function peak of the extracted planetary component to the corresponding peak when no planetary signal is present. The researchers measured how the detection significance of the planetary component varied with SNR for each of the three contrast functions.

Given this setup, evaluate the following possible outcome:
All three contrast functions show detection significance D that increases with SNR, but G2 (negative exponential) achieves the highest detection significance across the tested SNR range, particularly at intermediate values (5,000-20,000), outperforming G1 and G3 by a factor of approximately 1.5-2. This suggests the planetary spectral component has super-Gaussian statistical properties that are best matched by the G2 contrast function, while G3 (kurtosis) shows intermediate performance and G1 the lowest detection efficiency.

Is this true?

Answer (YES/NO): NO